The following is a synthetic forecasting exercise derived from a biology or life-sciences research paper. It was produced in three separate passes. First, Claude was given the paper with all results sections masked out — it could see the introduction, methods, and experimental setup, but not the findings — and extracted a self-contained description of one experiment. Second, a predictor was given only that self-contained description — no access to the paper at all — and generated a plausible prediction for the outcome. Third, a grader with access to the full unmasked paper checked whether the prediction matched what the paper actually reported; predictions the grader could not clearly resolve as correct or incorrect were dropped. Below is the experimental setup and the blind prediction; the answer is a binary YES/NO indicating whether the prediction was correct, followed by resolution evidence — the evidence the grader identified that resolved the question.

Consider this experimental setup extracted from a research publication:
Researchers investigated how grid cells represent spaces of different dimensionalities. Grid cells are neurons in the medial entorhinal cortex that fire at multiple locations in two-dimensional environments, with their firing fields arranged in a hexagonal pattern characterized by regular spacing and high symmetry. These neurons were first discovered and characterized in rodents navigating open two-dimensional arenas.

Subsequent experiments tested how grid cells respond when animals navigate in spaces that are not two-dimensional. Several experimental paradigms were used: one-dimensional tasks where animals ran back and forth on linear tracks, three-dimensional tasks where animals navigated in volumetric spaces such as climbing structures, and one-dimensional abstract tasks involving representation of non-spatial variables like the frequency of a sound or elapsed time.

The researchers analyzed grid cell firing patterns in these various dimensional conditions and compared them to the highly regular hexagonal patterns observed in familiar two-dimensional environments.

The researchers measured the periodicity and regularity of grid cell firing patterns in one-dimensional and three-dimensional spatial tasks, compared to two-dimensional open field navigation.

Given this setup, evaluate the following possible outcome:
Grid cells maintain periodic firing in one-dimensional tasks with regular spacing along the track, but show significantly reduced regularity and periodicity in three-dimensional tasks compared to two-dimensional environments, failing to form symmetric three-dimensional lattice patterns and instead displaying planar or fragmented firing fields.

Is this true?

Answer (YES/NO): NO